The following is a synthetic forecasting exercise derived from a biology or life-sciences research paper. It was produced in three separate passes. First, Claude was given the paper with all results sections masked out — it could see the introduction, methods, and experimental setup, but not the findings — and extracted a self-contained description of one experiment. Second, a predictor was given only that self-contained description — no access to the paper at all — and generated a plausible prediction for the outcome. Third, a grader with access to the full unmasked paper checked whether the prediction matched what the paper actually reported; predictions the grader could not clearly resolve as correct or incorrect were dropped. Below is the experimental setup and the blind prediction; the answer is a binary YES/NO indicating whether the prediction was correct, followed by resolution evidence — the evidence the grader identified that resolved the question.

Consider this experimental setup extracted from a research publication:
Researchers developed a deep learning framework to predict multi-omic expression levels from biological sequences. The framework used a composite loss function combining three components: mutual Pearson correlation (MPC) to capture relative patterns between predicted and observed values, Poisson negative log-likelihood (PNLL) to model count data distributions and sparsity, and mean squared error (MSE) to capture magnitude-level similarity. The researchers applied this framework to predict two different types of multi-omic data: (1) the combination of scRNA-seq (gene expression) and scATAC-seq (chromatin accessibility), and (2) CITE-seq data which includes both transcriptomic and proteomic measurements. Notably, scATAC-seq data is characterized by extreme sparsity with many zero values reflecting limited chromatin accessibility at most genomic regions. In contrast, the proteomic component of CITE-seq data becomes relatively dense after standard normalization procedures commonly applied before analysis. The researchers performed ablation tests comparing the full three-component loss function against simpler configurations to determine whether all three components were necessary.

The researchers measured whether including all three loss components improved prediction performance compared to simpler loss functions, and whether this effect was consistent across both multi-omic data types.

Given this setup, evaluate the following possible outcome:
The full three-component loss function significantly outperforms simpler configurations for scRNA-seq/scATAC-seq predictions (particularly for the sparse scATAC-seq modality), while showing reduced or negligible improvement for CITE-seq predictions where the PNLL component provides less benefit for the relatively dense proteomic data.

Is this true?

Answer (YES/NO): YES